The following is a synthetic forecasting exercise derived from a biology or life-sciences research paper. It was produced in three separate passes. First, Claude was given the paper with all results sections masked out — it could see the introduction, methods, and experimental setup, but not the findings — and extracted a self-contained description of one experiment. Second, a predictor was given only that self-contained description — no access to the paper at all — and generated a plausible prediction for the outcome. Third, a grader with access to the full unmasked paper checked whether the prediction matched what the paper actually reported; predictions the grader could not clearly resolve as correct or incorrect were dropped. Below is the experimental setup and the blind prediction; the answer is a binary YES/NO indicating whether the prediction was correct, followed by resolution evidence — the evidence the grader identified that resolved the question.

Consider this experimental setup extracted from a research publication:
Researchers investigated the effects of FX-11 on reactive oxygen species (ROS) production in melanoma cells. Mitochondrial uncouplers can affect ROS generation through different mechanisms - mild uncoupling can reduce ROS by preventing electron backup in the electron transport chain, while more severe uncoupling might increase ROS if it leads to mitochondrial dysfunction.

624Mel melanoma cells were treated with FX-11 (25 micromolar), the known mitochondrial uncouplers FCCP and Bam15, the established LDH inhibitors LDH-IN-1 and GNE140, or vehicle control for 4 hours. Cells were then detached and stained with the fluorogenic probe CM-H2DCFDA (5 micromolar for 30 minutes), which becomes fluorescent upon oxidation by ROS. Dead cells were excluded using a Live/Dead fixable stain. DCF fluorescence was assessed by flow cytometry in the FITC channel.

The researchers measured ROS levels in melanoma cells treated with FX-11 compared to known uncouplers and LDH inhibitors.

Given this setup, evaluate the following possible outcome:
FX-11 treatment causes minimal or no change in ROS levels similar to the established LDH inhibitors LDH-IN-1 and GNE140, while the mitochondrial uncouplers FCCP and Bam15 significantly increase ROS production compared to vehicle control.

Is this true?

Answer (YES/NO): NO